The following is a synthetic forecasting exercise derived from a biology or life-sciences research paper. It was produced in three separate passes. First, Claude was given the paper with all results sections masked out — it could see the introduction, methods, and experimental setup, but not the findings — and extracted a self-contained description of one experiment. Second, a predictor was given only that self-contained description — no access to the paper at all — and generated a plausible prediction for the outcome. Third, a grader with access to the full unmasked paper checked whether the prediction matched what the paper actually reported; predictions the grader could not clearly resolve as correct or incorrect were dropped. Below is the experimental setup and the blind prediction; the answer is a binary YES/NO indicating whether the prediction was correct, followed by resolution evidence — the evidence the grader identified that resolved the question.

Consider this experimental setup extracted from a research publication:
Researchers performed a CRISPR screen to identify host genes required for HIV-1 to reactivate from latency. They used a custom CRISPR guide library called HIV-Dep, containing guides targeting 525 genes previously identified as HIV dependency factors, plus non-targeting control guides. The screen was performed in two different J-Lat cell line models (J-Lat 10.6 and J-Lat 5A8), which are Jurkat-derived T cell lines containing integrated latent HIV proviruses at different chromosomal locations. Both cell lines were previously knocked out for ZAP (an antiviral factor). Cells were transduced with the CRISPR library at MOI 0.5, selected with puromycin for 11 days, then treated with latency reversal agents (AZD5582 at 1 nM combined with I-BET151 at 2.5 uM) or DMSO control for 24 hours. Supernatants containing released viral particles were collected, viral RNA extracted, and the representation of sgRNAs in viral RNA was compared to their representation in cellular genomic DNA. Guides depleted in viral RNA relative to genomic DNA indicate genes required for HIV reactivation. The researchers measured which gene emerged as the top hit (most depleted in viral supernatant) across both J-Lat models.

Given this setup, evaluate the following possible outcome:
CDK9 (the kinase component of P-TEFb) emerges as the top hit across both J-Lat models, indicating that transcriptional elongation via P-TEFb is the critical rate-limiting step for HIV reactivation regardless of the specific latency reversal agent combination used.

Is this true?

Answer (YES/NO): NO